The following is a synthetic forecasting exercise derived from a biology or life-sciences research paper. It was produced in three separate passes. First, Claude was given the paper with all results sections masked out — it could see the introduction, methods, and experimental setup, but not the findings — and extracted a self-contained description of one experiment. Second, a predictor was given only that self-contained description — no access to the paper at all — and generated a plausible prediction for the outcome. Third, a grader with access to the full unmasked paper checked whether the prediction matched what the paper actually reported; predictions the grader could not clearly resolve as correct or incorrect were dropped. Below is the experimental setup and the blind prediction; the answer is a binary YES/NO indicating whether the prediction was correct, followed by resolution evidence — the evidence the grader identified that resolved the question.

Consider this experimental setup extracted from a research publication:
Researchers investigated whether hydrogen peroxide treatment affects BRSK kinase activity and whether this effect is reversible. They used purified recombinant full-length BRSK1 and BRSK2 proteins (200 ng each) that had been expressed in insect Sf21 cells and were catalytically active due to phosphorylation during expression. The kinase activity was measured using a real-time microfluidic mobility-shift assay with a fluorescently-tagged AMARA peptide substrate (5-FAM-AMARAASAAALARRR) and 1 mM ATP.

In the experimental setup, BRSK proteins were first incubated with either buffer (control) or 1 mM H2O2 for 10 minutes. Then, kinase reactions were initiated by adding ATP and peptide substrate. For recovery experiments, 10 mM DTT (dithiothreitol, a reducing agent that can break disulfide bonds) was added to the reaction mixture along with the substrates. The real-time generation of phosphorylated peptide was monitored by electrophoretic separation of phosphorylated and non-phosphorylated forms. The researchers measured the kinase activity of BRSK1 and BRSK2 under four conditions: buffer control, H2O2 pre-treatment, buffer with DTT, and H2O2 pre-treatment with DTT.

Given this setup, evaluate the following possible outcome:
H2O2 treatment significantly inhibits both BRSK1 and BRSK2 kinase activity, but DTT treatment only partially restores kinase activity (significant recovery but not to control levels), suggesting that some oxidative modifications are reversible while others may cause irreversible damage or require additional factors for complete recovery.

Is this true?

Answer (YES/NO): NO